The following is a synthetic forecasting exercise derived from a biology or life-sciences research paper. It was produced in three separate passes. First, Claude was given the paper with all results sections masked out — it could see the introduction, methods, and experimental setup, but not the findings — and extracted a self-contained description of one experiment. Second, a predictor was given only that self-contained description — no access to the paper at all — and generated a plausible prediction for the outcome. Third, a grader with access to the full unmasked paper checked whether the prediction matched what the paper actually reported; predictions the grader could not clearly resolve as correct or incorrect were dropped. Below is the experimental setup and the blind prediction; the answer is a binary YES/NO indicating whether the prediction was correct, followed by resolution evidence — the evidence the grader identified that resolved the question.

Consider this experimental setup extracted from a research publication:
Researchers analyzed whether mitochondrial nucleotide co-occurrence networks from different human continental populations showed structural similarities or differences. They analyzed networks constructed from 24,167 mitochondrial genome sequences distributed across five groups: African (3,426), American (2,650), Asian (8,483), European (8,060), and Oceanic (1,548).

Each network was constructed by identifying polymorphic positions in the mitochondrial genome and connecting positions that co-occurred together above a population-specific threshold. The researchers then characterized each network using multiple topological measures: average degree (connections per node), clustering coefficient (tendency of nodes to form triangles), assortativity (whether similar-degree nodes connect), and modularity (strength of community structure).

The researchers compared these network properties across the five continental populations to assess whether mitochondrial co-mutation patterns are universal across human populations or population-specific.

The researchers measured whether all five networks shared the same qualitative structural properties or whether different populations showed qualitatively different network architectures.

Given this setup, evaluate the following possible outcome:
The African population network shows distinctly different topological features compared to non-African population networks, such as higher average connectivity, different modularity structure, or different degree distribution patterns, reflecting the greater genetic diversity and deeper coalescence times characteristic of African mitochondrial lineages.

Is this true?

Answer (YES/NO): NO